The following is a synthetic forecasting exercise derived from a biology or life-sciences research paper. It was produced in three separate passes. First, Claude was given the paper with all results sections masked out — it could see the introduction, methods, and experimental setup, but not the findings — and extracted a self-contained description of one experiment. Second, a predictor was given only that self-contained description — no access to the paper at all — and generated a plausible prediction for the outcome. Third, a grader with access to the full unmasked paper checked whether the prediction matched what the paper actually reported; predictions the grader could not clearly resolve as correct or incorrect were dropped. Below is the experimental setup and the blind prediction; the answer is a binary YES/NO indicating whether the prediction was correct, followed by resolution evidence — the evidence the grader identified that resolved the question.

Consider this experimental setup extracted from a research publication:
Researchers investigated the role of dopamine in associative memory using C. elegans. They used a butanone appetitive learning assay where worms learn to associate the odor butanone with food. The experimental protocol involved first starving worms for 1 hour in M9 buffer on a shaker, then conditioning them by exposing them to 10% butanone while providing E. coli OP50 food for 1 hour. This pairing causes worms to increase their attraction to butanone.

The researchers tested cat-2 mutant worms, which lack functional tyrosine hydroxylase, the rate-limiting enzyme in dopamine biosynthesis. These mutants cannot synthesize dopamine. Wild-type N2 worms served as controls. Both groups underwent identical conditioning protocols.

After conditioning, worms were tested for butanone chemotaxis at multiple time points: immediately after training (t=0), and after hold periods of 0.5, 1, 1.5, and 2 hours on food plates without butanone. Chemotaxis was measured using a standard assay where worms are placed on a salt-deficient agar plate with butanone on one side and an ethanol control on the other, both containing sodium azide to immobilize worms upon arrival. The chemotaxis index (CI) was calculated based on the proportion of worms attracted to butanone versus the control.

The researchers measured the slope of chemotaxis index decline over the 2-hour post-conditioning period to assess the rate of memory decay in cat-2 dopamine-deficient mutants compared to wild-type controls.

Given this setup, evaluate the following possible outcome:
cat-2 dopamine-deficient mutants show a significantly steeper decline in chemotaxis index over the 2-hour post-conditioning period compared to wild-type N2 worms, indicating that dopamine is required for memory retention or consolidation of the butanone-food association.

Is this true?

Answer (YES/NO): NO